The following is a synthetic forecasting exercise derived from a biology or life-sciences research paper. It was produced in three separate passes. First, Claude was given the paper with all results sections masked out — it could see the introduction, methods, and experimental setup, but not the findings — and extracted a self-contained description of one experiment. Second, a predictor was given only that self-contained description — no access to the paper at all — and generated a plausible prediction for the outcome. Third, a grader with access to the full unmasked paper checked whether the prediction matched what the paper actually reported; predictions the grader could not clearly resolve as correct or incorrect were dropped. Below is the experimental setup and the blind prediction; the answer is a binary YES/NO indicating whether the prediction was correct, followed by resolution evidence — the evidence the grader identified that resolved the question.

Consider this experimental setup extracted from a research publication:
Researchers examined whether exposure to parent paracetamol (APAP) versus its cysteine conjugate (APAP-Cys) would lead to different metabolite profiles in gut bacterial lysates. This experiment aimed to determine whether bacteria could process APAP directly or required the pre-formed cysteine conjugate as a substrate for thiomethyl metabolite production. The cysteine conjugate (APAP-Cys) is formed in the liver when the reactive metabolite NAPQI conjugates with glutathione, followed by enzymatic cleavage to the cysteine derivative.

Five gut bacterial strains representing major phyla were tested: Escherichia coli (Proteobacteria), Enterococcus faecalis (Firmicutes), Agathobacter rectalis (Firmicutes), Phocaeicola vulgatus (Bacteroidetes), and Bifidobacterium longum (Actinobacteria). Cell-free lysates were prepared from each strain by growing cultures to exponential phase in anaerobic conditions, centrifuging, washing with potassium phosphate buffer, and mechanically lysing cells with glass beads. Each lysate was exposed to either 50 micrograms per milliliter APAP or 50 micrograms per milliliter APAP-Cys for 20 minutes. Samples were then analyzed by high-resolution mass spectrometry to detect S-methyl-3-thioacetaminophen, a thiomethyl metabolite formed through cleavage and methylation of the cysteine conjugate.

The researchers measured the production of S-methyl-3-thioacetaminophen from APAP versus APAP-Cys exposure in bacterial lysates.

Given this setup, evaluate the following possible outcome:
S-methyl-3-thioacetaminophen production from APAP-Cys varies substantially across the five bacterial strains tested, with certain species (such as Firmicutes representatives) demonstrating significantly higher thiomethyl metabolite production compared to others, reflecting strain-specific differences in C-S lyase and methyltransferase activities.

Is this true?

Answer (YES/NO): NO